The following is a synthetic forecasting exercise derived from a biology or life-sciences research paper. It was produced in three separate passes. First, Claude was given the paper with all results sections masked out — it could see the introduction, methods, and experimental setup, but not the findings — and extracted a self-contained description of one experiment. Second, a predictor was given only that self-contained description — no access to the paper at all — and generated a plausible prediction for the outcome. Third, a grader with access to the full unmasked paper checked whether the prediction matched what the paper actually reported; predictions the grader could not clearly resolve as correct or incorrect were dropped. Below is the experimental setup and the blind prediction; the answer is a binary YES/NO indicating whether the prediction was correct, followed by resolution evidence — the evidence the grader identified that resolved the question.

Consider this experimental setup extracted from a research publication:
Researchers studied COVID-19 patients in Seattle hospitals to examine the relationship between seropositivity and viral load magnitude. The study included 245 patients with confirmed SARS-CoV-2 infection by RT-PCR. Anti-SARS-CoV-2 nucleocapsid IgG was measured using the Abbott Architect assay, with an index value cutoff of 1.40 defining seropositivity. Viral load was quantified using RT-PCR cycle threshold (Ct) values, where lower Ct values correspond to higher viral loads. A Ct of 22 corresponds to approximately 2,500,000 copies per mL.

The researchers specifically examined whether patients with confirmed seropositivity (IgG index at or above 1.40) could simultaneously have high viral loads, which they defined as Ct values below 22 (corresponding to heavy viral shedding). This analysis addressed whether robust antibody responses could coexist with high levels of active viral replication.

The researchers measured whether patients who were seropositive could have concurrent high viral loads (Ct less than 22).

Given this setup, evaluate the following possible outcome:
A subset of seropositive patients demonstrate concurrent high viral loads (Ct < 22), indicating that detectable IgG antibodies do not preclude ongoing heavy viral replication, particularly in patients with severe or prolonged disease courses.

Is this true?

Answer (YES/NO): NO